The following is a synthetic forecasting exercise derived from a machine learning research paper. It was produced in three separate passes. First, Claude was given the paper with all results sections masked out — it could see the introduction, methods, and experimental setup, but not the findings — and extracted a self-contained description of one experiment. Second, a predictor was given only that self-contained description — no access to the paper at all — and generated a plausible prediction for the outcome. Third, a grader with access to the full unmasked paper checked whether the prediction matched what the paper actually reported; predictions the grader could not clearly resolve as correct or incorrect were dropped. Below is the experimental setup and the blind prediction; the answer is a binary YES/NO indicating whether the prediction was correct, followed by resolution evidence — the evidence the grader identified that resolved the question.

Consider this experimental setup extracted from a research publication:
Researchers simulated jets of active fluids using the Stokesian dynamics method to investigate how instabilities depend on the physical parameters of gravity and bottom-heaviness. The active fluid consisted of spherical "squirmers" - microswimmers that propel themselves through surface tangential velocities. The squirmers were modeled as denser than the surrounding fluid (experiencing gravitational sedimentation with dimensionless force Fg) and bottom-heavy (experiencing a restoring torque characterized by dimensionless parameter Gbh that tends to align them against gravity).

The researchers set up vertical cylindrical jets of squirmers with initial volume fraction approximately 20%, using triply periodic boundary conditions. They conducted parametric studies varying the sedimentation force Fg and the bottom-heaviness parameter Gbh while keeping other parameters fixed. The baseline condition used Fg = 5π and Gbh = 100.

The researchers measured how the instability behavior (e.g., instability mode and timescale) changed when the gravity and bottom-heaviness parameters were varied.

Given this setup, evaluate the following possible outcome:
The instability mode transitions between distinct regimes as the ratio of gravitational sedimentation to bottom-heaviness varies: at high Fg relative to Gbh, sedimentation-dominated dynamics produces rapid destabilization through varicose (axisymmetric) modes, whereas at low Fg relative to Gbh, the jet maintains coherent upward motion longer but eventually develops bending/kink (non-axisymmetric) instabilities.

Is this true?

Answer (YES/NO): NO